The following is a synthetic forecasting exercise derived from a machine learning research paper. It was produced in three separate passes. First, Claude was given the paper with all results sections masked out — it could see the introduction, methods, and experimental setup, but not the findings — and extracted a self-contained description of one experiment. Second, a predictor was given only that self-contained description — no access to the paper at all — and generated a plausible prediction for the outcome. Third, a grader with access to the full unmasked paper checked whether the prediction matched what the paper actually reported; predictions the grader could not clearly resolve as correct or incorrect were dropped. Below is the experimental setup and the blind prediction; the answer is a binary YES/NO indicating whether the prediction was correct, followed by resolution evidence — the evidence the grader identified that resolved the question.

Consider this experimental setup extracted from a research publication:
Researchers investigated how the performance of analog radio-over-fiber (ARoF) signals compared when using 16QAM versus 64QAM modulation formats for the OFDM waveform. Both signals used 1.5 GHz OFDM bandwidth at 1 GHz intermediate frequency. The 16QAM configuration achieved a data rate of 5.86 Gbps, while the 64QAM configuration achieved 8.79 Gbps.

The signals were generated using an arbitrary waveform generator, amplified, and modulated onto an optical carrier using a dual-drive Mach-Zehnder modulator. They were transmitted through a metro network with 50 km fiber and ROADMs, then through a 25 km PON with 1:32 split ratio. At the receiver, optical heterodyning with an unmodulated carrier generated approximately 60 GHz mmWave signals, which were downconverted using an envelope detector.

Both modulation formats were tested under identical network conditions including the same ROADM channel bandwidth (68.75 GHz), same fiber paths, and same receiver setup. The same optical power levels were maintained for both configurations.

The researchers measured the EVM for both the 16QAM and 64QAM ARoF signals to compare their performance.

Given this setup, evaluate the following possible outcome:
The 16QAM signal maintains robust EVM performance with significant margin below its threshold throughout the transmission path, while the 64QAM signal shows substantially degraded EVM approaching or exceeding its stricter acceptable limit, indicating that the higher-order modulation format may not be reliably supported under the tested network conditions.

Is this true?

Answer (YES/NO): NO